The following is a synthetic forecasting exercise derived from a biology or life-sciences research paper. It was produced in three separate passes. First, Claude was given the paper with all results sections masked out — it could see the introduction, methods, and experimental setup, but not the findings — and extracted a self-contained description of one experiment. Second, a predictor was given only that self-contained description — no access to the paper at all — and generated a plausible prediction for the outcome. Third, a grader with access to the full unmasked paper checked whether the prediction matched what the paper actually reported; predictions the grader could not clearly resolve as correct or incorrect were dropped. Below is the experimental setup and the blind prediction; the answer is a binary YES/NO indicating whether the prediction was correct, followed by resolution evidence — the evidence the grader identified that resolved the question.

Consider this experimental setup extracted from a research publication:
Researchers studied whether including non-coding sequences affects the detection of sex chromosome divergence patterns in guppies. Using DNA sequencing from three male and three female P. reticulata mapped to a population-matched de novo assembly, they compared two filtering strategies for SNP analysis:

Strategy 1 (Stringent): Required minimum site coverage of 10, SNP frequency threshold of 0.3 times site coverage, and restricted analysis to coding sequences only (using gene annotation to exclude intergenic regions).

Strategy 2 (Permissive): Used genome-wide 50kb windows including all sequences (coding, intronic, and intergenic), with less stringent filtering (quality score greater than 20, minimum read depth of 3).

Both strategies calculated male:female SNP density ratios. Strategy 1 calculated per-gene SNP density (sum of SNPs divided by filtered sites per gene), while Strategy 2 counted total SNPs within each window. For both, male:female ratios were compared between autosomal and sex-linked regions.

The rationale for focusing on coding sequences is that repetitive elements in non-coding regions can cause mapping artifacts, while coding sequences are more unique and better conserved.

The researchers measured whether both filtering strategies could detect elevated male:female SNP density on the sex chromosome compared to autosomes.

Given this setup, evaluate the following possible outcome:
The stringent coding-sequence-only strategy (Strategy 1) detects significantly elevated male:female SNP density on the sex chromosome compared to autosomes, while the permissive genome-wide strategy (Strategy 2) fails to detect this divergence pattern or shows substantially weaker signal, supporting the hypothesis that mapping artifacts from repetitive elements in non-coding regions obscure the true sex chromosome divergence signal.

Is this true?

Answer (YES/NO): NO